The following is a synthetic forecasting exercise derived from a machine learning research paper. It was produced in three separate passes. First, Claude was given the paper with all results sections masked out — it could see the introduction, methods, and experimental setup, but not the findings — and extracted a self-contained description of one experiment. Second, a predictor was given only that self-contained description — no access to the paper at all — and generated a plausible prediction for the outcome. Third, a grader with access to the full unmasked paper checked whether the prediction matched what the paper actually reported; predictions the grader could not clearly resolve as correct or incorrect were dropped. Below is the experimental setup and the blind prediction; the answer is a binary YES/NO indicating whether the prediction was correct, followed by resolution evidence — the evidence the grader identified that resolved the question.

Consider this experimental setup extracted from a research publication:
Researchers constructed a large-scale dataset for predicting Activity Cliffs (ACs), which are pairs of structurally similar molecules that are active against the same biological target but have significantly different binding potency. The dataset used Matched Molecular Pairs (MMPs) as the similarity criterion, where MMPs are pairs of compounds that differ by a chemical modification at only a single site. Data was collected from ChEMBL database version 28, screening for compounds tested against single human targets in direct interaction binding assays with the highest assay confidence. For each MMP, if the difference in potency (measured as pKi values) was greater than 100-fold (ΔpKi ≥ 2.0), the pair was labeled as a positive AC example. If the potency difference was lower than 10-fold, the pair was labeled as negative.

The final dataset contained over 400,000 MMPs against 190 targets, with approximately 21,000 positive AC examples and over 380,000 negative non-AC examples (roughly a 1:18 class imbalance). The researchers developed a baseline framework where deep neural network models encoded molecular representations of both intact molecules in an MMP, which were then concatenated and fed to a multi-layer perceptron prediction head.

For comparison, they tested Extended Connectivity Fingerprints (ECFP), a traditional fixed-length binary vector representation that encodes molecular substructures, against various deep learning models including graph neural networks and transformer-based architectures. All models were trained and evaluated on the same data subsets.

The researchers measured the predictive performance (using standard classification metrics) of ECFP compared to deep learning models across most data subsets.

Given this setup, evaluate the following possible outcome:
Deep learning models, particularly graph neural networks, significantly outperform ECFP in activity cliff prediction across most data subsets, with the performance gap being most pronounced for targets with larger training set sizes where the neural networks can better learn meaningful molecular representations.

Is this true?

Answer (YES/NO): NO